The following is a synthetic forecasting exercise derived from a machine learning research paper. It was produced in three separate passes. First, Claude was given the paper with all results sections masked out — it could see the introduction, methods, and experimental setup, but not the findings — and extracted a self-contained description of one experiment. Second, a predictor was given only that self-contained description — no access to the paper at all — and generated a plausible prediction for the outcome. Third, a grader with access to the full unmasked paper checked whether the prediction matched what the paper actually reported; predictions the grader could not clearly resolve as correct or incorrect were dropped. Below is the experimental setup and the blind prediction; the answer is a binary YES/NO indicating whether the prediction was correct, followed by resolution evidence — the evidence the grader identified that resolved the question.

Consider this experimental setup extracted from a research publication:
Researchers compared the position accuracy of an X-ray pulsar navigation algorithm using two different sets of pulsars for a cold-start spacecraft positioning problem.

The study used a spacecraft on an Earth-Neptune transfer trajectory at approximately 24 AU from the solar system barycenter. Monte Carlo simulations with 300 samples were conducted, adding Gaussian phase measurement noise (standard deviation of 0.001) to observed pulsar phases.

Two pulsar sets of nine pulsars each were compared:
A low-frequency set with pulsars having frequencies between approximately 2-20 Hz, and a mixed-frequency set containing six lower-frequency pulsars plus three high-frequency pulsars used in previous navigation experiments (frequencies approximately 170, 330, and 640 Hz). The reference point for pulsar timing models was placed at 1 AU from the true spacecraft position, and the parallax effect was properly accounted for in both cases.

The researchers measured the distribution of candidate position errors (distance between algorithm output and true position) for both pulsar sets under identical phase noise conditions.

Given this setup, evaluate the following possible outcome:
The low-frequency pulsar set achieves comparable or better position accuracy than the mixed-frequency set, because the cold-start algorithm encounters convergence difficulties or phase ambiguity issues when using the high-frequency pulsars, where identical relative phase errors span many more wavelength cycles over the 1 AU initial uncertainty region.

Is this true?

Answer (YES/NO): NO